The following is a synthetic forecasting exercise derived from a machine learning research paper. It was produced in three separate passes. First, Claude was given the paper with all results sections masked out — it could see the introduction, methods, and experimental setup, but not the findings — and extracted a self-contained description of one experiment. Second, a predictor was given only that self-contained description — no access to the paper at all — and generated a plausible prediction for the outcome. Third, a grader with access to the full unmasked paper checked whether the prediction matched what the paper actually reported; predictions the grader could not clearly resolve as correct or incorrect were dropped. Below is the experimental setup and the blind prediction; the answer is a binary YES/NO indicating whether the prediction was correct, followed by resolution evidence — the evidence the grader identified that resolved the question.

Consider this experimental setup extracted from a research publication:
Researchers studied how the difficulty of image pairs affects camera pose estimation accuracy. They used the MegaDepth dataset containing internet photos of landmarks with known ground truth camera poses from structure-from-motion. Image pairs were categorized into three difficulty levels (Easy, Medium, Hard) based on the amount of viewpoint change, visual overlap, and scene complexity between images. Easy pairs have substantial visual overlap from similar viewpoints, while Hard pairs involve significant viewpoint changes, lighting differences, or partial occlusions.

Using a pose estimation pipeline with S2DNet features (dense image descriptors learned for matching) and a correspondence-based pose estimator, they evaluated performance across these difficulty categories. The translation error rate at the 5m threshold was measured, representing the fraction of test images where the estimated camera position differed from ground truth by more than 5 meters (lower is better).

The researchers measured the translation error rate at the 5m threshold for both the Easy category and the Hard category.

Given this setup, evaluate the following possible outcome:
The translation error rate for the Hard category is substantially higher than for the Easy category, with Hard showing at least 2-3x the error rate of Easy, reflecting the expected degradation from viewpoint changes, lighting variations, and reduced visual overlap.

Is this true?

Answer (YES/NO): YES